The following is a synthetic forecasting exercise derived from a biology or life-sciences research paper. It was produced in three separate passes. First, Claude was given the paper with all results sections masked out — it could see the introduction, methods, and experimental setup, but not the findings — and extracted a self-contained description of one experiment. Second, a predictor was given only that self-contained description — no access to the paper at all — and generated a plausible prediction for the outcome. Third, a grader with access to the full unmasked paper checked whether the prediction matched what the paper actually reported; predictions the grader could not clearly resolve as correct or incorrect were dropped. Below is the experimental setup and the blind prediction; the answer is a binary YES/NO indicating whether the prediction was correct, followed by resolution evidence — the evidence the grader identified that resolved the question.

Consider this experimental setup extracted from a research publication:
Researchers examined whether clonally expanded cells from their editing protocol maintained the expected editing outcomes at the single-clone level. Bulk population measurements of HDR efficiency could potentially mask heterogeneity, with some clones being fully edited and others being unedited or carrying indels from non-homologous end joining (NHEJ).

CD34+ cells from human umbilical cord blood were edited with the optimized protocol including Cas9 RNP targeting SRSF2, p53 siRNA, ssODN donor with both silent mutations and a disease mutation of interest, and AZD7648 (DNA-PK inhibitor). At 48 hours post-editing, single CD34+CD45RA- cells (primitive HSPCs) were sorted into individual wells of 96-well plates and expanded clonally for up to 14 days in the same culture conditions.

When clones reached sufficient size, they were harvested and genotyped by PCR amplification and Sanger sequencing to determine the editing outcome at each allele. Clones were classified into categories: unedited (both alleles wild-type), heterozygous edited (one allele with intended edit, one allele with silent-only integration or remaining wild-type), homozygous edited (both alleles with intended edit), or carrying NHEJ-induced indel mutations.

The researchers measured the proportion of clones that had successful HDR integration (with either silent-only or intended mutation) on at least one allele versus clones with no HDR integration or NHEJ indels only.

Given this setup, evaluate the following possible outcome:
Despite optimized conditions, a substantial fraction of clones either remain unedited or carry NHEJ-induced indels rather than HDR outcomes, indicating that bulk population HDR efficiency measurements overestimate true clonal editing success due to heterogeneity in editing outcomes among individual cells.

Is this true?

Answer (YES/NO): NO